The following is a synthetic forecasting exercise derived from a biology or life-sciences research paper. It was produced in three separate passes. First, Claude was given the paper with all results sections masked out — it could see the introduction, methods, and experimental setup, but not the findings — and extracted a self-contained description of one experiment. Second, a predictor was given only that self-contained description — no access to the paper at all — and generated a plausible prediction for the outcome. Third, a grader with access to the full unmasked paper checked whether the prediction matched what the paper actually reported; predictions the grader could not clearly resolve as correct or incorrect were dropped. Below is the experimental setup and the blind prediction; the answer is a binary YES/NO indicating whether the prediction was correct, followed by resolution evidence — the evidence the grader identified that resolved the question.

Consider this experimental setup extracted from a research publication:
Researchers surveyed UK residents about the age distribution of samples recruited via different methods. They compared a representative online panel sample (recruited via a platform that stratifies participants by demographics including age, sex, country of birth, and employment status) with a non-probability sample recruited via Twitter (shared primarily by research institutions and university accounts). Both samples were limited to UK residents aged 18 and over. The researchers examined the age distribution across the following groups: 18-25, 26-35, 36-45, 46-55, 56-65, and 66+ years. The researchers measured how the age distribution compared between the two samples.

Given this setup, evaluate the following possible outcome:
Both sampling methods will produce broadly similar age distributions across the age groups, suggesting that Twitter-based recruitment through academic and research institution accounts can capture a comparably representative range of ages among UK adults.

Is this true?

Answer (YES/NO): NO